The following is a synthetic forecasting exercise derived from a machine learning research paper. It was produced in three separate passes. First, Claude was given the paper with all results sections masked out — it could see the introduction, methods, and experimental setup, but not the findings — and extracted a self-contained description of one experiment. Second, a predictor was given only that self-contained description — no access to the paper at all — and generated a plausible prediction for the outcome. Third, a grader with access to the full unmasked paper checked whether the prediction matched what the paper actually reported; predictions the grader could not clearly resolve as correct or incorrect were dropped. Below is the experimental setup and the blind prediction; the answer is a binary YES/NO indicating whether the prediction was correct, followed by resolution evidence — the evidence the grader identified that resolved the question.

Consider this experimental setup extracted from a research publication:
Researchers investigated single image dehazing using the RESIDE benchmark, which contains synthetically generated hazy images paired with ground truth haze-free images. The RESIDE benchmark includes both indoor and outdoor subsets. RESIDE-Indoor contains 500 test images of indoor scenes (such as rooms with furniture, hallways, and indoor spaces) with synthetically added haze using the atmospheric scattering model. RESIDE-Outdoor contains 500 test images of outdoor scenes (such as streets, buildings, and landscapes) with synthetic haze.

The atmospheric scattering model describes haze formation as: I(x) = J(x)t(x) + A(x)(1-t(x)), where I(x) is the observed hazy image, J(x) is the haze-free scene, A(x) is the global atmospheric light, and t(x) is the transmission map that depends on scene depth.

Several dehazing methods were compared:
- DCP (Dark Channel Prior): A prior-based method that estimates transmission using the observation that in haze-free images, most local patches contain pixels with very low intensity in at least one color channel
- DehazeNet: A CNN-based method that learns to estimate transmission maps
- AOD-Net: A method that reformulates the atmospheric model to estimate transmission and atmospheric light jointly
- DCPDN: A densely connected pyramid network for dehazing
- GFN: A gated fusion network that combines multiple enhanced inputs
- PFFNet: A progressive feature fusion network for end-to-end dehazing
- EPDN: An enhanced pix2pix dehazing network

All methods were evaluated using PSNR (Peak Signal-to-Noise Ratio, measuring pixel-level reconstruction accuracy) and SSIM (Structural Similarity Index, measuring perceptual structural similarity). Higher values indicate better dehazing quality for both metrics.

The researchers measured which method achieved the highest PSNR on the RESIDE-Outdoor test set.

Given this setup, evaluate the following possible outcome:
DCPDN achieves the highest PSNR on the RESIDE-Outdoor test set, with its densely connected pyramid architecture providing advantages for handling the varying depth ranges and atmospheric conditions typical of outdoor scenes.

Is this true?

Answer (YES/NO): NO